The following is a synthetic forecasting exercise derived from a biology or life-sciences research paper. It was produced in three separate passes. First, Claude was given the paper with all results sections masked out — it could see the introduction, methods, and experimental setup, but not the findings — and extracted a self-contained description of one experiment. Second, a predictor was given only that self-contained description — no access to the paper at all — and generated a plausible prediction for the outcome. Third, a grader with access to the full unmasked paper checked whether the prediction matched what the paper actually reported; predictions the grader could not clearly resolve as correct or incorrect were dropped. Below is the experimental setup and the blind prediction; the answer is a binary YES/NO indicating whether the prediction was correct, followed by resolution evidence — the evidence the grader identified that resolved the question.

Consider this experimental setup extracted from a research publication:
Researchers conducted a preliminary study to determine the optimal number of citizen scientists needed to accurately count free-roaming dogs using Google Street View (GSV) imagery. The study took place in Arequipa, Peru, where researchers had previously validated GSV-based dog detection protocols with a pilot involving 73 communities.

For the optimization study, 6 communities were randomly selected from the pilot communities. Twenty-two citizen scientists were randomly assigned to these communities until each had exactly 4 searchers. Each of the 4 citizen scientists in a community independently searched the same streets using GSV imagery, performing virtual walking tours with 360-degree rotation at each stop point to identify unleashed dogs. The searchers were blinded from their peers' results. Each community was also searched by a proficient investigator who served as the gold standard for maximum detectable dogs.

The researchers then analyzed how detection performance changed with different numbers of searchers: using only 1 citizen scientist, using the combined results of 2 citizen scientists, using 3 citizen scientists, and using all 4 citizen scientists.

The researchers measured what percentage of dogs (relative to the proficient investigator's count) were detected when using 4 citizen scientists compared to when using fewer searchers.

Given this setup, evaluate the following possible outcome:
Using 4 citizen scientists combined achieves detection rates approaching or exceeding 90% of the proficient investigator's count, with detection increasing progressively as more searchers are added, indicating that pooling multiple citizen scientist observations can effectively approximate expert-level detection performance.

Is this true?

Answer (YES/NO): YES